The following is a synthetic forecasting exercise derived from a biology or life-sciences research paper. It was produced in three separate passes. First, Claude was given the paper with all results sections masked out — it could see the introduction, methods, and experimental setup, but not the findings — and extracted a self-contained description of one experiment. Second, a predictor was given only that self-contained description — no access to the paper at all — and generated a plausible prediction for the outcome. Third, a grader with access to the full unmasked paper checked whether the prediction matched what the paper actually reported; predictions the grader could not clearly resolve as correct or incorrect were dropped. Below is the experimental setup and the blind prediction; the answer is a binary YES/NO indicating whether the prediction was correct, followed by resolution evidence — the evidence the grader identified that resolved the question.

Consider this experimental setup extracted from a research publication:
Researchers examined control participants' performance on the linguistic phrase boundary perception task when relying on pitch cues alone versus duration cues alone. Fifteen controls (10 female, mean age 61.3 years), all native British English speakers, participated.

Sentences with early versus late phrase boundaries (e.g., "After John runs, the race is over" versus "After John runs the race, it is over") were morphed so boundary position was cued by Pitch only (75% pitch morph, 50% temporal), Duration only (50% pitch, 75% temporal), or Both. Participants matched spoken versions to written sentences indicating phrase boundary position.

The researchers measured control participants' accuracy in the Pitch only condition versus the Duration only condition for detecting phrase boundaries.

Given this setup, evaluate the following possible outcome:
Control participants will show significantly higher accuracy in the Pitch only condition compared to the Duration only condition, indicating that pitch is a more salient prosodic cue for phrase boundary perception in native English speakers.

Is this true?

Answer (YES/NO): NO